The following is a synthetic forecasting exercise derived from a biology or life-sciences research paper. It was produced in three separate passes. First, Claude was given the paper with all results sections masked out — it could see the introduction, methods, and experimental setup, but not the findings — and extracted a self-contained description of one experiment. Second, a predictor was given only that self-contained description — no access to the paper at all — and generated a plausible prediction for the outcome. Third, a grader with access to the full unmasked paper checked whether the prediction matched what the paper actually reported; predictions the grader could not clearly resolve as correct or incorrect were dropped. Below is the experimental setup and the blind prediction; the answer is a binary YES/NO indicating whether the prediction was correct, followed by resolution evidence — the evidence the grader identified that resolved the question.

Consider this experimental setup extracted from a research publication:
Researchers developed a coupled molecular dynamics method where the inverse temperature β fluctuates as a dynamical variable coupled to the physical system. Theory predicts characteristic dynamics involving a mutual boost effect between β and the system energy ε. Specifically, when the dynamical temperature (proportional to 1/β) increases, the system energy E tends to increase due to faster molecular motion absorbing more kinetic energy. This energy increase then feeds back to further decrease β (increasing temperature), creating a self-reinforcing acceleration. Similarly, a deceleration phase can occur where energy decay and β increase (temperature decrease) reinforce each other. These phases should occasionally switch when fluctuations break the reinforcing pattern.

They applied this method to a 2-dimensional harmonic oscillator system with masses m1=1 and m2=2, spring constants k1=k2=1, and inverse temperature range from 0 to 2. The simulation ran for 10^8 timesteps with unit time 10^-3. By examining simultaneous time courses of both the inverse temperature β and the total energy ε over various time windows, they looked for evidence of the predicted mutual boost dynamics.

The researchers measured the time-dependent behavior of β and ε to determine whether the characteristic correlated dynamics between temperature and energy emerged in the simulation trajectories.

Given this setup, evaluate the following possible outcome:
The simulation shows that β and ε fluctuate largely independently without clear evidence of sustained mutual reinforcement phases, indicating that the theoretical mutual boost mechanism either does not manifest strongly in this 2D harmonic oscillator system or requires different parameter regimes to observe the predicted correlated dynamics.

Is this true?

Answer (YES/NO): NO